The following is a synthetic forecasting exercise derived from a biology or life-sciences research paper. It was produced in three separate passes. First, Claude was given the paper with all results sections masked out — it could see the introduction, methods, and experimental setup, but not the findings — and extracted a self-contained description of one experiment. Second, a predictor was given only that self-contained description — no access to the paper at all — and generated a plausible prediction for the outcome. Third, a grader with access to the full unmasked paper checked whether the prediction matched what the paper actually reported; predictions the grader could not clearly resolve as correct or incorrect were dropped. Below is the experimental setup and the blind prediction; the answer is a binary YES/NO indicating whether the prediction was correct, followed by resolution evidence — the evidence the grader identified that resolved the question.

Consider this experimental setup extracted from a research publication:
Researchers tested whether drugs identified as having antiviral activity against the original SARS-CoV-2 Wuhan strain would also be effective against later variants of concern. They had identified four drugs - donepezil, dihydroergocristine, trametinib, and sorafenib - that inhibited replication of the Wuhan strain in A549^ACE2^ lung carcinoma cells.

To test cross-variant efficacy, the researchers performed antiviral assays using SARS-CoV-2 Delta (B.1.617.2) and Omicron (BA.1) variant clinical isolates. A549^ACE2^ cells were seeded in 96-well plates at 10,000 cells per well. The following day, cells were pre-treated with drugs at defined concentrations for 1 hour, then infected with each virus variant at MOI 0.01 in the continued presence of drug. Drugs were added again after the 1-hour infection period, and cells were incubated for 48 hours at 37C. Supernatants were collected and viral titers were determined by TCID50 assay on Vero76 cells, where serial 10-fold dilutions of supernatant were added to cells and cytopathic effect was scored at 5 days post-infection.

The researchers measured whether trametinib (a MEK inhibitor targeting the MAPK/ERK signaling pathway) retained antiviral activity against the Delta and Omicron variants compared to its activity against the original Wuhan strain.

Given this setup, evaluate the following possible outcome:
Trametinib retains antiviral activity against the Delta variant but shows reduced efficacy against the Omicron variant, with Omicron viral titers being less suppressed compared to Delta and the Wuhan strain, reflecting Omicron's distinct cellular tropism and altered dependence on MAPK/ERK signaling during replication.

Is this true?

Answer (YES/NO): NO